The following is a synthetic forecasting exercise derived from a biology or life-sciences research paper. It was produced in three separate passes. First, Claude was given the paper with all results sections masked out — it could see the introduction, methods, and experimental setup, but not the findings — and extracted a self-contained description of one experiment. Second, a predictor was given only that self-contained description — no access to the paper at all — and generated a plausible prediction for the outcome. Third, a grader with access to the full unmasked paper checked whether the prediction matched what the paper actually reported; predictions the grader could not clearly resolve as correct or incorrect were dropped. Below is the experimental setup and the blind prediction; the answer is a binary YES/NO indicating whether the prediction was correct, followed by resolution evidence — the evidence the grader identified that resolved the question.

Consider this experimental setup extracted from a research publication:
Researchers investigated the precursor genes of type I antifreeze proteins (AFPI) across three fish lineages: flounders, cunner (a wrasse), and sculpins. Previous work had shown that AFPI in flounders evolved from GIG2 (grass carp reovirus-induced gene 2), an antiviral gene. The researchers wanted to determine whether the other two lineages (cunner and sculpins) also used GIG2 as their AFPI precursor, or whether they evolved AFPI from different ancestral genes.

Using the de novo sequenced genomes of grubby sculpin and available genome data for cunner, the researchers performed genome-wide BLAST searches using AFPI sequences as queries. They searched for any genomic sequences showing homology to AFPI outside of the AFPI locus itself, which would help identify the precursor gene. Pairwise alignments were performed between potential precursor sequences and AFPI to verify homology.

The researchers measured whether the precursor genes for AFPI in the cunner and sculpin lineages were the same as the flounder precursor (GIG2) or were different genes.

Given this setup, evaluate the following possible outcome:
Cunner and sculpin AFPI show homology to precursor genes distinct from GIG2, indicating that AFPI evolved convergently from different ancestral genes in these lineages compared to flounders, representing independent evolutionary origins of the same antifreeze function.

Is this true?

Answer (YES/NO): YES